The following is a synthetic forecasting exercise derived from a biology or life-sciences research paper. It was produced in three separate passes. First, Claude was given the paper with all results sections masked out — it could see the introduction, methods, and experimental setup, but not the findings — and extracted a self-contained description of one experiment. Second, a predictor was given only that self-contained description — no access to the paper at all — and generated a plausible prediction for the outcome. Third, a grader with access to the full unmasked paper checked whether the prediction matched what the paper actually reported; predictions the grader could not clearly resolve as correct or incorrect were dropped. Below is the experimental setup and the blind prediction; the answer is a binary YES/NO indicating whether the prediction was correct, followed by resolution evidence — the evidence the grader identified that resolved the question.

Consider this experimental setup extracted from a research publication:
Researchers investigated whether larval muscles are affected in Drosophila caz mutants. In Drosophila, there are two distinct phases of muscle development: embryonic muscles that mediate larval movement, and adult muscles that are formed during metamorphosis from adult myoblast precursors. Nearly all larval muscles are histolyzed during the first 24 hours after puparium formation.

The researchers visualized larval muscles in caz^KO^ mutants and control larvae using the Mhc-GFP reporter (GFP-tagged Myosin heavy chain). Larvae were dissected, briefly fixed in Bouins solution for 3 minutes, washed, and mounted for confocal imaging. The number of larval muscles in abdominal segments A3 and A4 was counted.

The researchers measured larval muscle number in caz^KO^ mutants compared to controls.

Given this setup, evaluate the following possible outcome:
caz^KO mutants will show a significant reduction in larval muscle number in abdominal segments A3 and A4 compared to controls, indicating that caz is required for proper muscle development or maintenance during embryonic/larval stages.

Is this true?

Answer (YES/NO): NO